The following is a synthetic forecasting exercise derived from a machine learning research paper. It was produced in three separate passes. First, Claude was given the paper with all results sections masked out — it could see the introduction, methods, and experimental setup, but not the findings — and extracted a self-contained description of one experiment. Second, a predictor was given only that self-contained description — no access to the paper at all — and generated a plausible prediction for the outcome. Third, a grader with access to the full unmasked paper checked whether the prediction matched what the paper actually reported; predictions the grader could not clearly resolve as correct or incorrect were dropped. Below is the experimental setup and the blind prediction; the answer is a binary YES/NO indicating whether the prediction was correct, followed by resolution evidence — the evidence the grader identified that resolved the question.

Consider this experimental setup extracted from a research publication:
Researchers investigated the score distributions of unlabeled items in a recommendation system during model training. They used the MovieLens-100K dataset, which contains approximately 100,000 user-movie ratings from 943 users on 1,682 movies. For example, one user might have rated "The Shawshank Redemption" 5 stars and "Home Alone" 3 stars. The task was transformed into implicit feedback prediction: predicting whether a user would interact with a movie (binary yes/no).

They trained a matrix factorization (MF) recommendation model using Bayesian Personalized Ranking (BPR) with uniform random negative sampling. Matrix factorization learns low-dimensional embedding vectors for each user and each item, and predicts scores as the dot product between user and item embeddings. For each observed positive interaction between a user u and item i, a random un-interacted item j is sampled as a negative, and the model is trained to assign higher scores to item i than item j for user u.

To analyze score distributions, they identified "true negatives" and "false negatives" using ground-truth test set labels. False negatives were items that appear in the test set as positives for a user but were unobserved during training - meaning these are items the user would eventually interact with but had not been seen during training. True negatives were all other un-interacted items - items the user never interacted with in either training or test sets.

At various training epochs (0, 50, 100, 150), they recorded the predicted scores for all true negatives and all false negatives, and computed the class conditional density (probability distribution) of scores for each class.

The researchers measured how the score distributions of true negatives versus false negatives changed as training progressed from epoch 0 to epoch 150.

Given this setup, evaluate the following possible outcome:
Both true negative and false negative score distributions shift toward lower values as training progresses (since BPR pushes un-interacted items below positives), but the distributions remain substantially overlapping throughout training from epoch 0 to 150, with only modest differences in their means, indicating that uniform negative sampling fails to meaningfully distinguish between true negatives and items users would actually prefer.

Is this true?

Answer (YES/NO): NO